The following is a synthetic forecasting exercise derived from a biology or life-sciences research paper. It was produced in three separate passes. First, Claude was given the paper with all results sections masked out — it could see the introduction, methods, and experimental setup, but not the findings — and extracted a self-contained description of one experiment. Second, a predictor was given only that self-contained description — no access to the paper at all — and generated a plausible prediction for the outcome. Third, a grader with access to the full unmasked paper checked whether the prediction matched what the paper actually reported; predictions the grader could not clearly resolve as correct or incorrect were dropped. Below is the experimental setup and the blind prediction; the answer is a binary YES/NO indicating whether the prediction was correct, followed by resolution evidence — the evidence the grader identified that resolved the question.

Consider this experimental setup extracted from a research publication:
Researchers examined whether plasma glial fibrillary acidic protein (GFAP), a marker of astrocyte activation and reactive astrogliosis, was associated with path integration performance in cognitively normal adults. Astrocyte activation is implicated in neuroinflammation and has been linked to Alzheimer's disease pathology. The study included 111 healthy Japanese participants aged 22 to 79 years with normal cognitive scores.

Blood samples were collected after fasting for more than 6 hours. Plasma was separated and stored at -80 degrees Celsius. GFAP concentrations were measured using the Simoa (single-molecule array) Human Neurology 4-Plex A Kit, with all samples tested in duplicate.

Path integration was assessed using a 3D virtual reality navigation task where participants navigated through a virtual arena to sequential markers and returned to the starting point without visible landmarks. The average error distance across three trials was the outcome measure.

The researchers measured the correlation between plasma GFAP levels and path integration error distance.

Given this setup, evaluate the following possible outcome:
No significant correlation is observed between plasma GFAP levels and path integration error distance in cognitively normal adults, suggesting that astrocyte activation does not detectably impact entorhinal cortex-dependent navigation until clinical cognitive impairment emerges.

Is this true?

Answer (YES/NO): NO